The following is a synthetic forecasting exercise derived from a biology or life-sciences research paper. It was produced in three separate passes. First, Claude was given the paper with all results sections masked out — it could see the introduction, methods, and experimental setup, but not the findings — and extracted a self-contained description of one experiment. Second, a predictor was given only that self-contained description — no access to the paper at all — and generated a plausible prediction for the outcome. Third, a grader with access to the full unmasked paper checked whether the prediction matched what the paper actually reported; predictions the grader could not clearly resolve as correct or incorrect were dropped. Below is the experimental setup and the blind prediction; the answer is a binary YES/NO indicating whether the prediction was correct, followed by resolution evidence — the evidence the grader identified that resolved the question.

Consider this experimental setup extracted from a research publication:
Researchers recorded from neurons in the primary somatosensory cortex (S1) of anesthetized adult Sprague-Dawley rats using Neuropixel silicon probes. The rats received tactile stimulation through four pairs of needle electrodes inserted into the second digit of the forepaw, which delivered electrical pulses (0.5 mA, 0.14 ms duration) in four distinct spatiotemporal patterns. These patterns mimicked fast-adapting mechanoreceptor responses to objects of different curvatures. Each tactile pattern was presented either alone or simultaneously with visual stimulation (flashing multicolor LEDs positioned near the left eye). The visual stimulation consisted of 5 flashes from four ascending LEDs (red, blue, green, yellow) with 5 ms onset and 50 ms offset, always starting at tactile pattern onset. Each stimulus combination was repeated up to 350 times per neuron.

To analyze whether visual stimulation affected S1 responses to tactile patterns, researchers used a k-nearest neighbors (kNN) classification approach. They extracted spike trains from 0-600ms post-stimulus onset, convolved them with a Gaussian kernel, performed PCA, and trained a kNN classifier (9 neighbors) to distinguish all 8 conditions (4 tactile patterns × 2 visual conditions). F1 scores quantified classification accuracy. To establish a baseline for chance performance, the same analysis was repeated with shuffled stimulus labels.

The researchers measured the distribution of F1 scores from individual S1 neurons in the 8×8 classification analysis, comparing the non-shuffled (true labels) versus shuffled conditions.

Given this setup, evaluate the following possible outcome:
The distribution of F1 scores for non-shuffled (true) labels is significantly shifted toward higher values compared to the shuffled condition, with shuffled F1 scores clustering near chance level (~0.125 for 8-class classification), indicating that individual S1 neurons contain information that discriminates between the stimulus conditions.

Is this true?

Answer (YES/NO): YES